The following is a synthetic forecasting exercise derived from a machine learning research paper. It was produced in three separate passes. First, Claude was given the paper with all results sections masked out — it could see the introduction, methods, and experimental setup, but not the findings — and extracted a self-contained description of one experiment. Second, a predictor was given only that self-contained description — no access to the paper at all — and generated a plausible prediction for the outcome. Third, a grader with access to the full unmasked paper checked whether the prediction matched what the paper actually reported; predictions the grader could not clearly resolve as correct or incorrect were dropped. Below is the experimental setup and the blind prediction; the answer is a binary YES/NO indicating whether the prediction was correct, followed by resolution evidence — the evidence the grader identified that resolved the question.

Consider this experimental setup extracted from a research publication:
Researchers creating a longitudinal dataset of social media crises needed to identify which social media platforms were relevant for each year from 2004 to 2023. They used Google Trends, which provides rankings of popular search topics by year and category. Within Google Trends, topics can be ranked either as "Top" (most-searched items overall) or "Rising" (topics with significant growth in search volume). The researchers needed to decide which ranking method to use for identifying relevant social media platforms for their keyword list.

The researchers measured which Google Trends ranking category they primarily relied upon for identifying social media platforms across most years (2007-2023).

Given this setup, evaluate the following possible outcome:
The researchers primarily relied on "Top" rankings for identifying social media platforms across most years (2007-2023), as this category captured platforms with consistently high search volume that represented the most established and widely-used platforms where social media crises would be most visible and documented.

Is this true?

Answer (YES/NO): YES